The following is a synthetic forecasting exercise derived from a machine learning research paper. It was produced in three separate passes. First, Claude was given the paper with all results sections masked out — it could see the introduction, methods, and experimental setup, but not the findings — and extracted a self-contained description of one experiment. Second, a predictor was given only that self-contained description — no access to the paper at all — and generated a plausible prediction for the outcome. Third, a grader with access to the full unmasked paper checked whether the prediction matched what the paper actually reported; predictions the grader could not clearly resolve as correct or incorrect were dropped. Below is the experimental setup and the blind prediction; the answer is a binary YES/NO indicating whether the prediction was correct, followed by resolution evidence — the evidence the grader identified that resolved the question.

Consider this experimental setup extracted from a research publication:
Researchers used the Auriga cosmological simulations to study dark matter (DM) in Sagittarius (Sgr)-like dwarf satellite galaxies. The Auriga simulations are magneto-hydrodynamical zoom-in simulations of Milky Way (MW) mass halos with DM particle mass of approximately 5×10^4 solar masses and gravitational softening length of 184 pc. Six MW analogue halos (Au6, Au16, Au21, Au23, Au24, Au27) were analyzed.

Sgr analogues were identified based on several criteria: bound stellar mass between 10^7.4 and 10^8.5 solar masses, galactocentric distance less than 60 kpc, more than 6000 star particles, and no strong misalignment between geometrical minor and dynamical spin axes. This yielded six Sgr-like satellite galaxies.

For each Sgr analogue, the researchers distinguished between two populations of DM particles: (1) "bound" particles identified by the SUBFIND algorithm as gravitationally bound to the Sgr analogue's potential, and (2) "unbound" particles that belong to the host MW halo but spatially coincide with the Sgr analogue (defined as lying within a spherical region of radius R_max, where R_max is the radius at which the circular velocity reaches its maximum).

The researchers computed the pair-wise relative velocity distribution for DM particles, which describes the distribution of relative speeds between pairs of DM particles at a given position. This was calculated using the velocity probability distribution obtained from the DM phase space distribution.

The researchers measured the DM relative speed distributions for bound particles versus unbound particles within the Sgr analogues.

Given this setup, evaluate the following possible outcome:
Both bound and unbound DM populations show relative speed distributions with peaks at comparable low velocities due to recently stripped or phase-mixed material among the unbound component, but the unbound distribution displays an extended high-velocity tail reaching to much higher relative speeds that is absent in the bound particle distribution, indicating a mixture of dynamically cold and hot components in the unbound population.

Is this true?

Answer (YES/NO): NO